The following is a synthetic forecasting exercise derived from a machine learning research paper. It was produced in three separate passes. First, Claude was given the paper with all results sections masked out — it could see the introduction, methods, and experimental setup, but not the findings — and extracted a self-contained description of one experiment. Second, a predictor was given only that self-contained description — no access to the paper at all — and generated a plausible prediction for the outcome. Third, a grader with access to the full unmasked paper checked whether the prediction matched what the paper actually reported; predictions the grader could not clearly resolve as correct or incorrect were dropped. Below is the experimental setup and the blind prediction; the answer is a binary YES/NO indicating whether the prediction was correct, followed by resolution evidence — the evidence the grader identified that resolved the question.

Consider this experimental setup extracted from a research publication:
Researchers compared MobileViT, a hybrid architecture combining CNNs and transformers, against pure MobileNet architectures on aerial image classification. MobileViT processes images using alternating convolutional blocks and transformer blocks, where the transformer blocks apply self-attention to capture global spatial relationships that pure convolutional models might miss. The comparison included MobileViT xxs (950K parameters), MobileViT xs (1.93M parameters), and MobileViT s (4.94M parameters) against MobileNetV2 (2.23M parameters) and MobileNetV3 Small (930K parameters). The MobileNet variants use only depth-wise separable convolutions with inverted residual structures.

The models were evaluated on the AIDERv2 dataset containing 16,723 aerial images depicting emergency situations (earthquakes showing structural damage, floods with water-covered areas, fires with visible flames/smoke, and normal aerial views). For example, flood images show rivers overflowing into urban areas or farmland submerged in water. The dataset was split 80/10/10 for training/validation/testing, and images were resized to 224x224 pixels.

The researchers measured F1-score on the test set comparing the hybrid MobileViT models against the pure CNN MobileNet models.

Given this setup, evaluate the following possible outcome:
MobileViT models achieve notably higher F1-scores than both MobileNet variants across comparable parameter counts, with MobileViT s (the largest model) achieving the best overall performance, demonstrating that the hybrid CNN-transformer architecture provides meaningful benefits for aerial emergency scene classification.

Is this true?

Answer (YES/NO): NO